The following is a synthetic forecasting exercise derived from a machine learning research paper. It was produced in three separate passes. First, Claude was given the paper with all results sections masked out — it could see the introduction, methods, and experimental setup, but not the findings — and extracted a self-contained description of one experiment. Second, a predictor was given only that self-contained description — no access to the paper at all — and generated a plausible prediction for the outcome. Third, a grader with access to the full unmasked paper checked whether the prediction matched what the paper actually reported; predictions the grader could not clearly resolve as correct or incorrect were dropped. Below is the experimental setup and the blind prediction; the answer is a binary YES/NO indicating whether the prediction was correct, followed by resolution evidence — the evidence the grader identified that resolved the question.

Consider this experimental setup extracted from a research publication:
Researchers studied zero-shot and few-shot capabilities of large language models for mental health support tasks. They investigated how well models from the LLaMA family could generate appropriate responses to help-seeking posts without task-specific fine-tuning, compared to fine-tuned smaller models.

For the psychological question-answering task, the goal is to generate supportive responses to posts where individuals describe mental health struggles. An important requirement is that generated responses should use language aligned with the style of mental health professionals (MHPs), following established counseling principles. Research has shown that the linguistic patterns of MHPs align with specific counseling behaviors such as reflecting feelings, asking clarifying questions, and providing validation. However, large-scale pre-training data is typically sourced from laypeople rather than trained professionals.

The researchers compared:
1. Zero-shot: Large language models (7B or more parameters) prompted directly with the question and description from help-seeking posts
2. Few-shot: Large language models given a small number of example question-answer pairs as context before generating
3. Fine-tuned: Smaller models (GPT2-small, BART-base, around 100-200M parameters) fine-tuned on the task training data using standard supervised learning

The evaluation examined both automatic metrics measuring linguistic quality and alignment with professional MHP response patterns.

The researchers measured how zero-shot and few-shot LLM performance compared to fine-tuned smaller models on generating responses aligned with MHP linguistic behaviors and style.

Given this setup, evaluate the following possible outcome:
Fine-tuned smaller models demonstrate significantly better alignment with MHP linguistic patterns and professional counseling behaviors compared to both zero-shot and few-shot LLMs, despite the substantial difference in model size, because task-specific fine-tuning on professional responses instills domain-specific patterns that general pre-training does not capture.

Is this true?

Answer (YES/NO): YES